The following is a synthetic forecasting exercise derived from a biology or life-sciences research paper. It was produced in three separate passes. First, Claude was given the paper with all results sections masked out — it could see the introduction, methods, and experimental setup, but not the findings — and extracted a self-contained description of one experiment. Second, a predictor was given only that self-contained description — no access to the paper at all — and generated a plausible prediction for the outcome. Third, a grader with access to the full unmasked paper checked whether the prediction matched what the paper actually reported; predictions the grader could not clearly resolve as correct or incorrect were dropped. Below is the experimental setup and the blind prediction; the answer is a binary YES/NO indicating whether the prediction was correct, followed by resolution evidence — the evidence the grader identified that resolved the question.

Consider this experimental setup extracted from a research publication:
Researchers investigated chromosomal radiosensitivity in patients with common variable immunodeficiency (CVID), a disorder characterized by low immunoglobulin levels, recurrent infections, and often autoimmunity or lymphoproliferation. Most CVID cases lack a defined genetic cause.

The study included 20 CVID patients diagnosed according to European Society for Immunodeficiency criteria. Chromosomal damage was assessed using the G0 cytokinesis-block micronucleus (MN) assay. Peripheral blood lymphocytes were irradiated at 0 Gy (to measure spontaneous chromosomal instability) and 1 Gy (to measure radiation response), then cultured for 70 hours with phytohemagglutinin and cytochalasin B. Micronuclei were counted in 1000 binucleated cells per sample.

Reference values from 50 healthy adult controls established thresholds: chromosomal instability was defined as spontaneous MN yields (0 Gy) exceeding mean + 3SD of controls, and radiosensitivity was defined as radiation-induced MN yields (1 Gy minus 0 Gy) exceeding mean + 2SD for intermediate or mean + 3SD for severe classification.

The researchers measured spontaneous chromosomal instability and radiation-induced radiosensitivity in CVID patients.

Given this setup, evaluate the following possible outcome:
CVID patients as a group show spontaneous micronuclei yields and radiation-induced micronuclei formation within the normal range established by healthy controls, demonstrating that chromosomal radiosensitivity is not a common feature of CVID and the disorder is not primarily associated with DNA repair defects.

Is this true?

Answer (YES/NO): NO